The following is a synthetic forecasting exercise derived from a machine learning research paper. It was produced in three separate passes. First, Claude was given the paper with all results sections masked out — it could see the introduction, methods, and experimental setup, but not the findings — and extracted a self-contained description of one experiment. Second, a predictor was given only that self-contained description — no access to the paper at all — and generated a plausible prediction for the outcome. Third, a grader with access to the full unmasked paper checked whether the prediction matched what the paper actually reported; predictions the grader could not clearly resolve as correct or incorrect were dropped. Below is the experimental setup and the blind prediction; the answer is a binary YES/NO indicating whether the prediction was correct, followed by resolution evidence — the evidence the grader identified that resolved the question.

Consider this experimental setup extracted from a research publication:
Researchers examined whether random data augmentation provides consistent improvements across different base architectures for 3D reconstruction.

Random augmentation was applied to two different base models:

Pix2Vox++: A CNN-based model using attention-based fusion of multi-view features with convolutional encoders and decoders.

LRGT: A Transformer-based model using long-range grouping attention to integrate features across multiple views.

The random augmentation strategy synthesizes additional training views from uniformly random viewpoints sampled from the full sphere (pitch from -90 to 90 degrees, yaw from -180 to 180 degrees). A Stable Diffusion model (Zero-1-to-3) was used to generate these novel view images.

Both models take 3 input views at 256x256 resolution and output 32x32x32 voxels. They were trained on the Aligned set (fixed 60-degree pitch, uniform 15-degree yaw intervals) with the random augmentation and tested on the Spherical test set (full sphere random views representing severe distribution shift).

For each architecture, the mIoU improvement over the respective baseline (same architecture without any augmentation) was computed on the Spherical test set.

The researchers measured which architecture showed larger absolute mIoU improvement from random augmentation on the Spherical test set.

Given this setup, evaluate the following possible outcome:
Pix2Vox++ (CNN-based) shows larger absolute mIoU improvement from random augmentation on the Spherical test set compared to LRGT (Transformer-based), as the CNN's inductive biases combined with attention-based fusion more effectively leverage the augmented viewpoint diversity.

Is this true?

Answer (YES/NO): YES